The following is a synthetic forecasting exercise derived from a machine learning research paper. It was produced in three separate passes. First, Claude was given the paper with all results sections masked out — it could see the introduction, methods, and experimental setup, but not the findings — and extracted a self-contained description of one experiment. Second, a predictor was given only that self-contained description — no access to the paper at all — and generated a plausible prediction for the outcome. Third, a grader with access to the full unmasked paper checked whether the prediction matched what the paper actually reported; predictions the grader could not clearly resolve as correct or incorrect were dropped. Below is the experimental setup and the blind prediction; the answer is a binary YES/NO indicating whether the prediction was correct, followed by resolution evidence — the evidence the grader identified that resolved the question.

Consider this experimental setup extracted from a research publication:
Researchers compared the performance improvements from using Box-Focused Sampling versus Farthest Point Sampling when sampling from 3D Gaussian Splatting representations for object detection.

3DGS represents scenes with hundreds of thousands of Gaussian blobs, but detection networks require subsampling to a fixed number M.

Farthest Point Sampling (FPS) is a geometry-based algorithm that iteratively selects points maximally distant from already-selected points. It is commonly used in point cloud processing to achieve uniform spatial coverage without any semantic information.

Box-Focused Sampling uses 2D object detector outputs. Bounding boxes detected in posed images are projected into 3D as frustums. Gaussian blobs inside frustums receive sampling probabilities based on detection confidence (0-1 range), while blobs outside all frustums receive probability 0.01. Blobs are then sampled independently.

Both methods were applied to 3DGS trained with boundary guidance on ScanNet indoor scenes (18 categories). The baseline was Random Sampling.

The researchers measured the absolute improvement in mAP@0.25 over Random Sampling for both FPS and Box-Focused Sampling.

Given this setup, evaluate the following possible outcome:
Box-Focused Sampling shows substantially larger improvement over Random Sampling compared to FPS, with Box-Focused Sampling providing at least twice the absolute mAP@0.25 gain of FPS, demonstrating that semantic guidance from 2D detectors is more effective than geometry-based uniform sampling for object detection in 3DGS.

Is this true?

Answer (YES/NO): YES